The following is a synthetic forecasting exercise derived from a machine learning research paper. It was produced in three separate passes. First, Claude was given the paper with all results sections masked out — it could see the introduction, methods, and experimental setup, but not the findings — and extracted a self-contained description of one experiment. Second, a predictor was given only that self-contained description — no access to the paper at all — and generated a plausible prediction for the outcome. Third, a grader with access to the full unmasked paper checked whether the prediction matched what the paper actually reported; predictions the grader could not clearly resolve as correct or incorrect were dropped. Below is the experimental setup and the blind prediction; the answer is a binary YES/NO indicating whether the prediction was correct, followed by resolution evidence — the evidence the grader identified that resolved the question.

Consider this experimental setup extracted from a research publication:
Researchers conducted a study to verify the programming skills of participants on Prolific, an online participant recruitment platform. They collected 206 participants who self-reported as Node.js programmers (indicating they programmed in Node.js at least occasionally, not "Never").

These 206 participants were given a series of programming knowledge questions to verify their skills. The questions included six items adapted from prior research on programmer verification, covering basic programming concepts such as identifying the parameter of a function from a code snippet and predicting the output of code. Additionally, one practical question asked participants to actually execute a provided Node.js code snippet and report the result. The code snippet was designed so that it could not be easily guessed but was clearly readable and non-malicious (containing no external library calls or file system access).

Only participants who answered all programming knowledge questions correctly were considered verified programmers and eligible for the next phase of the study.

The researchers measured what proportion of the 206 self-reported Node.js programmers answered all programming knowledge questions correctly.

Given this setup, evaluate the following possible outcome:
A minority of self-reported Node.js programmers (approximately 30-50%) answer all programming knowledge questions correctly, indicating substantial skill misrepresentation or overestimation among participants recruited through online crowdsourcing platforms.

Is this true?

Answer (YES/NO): NO